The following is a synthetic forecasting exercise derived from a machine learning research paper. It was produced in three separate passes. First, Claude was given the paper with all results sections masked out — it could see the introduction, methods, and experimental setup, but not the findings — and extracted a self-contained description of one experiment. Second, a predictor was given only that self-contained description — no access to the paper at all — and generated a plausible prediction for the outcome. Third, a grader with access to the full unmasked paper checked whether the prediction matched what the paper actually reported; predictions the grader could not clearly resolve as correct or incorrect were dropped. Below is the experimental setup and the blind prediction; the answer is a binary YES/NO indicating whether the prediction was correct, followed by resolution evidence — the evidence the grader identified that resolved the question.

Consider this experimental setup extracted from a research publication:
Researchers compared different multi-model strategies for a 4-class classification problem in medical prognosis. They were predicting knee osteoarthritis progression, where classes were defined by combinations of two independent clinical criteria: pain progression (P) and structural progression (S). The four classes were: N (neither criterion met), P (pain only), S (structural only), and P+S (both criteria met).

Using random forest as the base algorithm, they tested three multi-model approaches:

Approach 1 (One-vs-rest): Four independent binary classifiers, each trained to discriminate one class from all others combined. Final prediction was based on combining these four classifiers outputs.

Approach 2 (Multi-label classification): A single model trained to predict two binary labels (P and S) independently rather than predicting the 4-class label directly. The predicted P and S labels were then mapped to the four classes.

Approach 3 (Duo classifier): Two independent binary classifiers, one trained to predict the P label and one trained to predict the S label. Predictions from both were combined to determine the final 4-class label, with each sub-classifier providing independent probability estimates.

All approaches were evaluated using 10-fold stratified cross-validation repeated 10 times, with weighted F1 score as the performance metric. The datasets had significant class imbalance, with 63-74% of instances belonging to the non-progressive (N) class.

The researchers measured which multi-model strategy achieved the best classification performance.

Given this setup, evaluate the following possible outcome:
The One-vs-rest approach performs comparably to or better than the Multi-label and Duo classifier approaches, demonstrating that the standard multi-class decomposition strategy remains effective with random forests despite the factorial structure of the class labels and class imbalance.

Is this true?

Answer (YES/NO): NO